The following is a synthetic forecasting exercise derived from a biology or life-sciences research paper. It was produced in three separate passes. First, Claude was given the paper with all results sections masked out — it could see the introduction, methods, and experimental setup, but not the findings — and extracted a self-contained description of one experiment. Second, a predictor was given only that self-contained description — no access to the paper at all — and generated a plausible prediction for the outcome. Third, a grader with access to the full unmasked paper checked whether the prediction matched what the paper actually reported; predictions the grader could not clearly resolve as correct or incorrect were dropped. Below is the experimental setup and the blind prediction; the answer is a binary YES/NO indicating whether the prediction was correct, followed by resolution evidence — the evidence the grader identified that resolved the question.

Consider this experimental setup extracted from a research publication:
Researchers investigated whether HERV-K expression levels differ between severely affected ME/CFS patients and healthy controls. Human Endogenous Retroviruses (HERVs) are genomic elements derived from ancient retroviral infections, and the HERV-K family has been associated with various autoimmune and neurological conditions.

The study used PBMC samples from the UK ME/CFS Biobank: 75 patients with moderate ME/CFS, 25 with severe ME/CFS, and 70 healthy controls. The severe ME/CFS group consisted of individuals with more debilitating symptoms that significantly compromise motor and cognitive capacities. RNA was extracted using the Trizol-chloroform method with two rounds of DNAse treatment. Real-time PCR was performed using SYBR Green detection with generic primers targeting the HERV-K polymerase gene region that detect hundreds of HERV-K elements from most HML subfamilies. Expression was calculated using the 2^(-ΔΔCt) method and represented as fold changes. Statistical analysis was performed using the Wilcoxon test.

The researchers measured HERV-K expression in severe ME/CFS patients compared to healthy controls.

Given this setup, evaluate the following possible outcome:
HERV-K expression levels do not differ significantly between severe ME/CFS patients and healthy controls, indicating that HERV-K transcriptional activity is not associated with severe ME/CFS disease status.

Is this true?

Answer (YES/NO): YES